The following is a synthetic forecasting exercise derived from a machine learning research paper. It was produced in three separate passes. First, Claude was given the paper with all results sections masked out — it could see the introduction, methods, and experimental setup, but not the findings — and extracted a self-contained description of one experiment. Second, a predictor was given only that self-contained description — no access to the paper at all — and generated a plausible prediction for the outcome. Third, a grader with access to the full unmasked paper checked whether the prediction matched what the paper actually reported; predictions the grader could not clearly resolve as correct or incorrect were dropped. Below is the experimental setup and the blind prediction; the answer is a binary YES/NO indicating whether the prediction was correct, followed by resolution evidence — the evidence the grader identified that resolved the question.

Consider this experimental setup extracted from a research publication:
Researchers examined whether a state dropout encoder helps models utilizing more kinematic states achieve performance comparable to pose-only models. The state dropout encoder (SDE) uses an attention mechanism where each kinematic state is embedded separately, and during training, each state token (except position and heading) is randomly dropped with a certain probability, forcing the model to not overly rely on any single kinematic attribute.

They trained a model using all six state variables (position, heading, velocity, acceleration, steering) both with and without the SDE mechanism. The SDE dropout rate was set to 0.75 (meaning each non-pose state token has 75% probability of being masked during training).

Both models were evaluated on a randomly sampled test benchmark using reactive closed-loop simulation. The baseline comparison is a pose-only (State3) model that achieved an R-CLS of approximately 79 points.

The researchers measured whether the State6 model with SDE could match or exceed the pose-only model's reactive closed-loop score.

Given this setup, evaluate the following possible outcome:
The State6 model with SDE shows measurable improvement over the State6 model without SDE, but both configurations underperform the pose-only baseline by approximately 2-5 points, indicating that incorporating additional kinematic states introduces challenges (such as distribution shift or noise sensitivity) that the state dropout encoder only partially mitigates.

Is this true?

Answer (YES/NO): NO